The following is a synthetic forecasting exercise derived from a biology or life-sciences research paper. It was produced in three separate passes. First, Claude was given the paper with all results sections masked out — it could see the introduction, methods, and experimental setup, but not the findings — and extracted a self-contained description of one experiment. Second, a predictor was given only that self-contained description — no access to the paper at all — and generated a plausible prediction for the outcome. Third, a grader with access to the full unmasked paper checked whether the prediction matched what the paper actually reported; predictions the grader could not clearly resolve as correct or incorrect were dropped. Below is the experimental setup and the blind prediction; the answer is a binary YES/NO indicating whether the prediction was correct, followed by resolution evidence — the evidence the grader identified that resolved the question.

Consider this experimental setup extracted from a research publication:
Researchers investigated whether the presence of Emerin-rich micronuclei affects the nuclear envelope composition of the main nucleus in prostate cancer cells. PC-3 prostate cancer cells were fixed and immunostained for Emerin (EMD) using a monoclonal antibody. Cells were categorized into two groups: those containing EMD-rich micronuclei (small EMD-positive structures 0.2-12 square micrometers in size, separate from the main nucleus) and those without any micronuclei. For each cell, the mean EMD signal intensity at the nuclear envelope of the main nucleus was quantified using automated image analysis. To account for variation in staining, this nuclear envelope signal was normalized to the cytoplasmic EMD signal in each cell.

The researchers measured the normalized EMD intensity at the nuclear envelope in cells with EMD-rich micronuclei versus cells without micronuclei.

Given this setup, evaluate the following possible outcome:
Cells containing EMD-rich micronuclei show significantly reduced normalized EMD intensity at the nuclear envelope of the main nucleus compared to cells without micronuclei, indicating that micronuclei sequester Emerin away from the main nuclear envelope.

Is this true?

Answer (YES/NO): YES